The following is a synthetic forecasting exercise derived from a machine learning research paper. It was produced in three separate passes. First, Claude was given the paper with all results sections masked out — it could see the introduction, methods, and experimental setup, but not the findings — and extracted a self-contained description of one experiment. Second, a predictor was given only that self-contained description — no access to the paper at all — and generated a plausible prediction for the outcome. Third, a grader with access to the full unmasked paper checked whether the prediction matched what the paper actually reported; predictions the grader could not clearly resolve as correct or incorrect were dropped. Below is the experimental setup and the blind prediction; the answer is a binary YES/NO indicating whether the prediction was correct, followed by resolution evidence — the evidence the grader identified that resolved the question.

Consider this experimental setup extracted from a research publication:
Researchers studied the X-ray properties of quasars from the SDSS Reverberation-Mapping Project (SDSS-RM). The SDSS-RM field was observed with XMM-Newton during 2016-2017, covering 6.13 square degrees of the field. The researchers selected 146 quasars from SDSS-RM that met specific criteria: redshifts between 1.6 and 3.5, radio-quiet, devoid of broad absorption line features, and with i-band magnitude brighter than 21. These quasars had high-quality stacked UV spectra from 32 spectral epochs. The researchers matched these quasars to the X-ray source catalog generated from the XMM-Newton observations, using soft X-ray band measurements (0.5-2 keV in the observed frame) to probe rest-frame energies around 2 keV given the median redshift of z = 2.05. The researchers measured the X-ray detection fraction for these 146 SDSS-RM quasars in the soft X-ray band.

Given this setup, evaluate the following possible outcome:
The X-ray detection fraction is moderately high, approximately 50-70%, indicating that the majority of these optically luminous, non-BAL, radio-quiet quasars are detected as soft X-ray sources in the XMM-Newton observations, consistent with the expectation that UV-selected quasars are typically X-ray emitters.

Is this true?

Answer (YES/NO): NO